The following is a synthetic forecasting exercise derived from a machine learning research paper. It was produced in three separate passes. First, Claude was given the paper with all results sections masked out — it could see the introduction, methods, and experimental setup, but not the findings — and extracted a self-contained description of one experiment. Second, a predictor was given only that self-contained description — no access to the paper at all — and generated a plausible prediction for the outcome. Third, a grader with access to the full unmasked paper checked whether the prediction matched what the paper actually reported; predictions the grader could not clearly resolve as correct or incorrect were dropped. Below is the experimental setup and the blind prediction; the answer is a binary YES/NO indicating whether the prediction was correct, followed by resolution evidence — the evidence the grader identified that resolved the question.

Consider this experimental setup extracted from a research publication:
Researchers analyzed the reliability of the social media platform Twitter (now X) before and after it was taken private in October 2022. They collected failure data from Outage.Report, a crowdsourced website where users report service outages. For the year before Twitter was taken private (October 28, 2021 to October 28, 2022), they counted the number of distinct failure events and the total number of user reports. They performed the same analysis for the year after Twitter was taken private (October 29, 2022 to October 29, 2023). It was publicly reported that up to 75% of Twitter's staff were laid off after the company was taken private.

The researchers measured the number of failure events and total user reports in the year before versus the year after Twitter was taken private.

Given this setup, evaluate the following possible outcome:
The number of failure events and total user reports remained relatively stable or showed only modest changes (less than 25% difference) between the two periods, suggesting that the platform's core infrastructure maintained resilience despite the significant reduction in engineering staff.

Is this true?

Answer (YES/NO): NO